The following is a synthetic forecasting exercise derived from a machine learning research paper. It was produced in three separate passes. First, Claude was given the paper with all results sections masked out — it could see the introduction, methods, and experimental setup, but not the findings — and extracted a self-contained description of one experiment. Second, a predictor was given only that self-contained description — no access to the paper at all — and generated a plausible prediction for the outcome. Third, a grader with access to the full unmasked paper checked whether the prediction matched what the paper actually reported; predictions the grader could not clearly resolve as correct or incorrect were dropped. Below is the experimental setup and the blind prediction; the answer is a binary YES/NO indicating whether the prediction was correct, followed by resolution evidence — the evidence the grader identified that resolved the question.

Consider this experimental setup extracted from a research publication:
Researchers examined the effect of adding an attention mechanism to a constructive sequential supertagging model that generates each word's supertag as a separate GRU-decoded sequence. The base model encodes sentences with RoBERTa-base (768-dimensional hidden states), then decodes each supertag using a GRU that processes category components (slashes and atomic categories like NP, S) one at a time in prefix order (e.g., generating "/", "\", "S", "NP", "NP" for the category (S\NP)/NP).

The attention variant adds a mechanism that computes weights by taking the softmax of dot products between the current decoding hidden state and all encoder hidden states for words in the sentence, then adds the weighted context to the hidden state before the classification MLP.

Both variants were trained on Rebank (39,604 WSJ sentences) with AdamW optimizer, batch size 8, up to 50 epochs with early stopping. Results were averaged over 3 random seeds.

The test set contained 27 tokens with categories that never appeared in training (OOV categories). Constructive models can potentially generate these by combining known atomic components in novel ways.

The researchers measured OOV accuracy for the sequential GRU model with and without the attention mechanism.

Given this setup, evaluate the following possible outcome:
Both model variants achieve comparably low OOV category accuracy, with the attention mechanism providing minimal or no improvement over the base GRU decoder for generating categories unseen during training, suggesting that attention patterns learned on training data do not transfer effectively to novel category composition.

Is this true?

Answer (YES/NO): YES